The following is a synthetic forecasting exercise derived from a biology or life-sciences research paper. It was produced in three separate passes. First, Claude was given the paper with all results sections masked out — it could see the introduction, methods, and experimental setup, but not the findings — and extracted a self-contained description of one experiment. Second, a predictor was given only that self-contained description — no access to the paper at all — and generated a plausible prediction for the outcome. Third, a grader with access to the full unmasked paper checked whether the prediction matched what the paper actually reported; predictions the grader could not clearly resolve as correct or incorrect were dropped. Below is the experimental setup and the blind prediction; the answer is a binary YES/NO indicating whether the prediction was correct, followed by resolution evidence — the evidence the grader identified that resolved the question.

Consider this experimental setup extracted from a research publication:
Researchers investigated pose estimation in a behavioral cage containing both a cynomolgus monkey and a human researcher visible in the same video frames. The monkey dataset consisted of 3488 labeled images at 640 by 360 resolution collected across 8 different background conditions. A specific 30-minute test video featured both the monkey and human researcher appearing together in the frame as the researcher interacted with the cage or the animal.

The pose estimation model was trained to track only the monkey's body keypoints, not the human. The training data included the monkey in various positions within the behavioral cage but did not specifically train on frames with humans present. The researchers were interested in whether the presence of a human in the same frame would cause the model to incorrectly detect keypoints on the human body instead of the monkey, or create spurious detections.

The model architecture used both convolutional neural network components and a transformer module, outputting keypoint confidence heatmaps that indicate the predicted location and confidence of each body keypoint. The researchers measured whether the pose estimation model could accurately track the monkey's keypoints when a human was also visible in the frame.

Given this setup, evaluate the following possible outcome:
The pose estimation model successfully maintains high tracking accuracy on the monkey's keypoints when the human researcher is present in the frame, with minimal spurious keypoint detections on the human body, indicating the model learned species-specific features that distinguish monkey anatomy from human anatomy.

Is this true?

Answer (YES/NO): YES